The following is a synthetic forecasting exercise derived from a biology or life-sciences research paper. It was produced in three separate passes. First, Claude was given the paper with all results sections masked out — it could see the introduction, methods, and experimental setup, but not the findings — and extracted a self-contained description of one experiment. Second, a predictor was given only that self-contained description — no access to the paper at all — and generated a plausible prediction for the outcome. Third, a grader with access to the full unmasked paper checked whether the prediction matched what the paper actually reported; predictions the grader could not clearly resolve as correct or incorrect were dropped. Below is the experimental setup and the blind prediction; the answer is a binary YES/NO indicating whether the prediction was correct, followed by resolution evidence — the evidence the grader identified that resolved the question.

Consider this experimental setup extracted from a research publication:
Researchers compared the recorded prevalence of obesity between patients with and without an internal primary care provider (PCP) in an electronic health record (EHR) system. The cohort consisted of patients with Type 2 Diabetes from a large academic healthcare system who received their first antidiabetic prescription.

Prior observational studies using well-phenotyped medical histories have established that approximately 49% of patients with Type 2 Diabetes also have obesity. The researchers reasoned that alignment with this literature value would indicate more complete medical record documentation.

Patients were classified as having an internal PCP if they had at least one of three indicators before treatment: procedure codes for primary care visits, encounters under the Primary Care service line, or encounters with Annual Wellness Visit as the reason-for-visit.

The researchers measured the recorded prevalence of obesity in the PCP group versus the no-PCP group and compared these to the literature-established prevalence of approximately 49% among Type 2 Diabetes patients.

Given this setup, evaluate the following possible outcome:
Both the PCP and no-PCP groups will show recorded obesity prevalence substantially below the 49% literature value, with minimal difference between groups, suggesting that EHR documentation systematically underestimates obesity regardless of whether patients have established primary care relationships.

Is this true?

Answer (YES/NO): NO